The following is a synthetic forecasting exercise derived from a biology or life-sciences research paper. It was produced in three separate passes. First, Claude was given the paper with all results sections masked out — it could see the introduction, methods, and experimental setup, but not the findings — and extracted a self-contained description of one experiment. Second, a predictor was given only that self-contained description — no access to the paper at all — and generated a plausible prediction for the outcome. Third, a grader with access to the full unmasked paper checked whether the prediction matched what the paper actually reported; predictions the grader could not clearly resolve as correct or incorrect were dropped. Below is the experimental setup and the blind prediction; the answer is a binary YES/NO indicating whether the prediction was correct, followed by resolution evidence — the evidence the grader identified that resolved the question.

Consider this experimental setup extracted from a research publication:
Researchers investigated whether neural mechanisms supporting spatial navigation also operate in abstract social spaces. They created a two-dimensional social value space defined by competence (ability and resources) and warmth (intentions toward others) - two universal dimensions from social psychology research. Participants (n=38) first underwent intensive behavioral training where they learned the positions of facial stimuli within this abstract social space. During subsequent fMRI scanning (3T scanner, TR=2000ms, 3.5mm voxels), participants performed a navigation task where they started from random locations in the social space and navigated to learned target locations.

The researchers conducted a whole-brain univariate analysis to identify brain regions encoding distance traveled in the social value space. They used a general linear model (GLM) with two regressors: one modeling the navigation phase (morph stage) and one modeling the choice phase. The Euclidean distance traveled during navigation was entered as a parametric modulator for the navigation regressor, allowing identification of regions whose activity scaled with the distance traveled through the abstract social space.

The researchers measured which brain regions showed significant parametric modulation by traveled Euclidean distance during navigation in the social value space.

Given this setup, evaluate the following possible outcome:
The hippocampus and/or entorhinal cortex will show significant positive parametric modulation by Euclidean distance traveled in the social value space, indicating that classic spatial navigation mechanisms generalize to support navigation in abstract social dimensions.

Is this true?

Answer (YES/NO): NO